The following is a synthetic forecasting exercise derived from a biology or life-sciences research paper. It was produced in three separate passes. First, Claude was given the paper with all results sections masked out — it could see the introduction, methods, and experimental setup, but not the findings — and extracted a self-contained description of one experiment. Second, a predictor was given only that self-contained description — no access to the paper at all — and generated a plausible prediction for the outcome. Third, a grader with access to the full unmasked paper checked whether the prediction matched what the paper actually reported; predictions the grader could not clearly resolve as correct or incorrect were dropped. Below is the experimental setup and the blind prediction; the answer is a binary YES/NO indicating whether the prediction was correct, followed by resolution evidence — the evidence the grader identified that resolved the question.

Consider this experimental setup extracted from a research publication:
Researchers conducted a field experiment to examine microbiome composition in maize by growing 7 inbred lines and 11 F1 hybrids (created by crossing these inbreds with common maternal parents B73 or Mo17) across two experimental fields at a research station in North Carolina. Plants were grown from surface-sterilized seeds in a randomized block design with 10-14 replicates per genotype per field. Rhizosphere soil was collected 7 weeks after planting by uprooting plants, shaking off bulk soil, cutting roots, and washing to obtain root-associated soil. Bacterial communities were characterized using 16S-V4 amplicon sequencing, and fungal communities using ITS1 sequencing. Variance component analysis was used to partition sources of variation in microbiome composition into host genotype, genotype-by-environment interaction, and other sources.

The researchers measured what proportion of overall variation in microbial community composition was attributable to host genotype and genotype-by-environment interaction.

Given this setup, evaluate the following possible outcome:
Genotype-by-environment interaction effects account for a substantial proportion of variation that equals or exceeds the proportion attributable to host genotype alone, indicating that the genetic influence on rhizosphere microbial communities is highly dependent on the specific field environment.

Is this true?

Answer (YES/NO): NO